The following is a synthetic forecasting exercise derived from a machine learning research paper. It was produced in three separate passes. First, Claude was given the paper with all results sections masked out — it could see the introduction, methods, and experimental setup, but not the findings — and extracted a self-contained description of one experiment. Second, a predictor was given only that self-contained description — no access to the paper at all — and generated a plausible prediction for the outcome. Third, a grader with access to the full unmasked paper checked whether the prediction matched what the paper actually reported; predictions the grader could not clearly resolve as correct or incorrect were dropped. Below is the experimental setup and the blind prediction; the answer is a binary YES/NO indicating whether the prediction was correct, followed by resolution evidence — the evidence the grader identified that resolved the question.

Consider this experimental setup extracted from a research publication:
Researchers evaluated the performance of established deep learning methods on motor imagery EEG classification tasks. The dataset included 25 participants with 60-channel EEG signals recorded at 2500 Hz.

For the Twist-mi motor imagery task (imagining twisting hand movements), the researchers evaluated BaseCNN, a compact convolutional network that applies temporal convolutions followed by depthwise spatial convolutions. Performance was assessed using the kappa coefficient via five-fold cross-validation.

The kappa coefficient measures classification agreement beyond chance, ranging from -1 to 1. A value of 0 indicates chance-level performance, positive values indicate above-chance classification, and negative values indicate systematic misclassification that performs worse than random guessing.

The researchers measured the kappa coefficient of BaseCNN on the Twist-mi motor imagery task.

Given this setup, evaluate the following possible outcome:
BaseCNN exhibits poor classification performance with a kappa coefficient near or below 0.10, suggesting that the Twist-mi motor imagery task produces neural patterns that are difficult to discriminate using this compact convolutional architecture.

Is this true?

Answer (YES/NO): YES